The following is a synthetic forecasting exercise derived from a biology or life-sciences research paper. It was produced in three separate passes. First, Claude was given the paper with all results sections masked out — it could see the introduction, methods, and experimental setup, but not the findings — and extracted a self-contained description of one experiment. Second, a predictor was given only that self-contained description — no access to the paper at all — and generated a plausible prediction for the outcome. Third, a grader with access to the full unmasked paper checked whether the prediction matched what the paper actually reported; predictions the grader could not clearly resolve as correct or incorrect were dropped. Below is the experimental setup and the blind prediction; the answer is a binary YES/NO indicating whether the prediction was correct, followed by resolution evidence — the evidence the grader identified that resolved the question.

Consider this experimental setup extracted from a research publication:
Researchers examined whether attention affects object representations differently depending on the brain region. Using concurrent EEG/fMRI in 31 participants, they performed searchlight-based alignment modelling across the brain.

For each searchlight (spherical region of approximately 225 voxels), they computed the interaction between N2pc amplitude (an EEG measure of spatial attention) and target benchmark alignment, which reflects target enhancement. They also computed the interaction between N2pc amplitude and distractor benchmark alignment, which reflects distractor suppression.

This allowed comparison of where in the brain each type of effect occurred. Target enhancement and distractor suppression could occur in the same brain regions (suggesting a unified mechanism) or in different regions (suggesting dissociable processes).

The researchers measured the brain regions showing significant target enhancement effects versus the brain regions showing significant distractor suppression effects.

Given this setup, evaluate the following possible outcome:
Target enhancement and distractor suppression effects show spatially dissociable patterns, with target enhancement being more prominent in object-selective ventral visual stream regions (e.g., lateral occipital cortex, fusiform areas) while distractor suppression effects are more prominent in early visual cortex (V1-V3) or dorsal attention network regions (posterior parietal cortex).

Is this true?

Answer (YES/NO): NO